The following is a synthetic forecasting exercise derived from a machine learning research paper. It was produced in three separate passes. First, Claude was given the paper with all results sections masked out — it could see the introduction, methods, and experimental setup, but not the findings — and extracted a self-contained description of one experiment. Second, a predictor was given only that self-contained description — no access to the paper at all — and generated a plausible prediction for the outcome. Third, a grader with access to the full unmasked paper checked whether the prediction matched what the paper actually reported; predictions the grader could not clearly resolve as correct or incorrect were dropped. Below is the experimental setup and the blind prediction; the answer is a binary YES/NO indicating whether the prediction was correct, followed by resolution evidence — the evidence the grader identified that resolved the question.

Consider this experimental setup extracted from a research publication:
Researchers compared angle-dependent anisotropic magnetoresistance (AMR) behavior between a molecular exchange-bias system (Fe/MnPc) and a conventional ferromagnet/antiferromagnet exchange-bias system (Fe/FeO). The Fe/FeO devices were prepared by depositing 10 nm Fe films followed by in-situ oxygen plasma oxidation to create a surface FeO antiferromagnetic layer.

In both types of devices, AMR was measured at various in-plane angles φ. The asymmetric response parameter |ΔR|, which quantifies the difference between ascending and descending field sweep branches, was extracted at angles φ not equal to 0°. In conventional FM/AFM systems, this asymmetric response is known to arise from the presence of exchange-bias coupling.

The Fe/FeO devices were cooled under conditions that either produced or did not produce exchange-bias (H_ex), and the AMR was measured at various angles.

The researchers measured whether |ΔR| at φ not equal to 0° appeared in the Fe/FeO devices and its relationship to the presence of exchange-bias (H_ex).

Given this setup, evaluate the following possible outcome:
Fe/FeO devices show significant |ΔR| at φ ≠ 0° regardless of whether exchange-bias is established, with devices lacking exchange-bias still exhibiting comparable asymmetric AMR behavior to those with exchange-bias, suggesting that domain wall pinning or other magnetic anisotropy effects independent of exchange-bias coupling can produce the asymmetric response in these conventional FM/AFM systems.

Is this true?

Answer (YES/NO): NO